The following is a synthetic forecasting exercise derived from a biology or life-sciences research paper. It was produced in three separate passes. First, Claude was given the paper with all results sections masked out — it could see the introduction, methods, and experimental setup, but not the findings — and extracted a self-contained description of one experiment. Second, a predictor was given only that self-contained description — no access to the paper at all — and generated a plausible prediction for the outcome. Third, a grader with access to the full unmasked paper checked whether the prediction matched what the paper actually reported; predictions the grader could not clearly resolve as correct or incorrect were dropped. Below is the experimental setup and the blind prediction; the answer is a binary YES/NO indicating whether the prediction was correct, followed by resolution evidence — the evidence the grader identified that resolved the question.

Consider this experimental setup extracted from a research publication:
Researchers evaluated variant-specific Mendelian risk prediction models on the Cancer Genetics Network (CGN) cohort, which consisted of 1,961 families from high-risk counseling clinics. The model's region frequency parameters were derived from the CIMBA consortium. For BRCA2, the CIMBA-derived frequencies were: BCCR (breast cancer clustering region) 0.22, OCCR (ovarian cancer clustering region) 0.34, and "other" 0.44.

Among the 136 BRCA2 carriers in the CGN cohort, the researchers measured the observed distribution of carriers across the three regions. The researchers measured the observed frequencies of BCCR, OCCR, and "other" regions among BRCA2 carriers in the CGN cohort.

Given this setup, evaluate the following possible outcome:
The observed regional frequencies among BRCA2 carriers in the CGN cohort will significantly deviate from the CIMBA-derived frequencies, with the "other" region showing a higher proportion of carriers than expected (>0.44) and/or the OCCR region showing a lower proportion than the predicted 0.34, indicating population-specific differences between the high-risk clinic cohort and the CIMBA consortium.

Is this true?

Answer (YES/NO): YES